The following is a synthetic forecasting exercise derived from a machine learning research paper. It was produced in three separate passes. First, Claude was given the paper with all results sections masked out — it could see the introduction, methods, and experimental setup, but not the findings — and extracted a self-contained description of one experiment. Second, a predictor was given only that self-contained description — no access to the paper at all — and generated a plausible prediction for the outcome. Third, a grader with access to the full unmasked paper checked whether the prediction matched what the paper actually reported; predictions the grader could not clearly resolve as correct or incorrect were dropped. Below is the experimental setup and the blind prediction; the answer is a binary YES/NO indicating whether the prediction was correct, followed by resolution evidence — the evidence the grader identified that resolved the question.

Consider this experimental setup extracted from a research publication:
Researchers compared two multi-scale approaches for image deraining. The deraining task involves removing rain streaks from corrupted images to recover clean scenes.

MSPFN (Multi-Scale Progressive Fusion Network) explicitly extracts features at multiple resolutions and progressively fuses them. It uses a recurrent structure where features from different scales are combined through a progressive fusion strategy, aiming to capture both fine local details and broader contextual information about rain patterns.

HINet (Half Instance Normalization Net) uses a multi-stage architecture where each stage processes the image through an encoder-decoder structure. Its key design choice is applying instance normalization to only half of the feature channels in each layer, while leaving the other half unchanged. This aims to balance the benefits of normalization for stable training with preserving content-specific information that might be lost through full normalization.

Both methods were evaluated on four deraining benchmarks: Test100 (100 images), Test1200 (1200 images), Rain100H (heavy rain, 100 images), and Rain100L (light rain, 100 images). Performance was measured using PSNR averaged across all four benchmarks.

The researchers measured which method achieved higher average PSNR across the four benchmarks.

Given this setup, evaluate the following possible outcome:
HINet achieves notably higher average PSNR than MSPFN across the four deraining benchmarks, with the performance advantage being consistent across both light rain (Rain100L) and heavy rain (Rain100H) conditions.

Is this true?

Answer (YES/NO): YES